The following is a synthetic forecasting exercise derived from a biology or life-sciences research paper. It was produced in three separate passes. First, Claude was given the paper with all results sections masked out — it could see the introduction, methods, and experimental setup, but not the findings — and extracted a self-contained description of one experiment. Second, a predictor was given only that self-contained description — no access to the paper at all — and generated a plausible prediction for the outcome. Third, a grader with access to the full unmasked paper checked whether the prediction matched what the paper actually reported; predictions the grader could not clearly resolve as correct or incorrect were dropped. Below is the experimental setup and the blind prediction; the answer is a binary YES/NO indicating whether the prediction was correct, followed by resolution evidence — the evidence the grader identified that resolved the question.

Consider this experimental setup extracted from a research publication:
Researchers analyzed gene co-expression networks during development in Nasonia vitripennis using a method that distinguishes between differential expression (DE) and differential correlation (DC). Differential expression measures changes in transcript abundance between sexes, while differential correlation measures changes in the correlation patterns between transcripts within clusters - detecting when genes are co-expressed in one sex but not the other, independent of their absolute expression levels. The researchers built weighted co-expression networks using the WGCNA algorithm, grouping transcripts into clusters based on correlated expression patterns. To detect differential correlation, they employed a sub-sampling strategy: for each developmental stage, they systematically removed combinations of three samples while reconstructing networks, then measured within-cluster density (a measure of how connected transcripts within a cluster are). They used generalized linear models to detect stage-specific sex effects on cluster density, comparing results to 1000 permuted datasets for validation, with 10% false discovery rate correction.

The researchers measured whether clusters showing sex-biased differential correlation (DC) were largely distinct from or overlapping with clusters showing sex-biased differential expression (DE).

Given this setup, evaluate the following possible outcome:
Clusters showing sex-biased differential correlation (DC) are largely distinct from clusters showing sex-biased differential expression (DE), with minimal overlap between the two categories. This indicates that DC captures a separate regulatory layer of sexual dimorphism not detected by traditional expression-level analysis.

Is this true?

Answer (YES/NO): NO